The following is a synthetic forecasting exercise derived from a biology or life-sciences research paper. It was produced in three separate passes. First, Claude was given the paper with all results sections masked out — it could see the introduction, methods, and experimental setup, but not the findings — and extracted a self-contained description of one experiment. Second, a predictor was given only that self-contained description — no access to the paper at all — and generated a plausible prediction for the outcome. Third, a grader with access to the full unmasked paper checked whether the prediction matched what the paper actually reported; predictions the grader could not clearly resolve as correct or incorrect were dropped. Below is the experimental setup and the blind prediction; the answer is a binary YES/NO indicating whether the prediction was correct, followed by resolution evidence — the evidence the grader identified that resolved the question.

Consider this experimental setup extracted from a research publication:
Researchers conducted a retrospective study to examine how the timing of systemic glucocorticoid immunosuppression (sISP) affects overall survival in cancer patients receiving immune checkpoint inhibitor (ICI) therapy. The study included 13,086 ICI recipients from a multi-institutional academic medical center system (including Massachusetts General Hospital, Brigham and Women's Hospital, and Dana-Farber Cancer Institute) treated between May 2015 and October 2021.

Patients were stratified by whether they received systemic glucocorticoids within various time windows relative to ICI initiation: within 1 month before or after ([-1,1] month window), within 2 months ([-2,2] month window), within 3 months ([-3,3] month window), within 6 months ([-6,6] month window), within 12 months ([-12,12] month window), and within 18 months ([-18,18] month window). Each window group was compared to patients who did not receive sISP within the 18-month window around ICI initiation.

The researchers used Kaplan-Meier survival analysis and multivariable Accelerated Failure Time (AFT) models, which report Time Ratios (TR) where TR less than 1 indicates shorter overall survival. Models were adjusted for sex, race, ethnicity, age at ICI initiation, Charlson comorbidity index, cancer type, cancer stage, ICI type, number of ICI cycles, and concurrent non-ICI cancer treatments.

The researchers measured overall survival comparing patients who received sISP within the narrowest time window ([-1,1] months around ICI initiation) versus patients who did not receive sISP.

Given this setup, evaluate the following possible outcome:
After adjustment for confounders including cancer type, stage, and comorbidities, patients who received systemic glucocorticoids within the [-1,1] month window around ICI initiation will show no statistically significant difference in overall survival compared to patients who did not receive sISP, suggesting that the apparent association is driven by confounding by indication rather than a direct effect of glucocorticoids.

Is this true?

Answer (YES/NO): NO